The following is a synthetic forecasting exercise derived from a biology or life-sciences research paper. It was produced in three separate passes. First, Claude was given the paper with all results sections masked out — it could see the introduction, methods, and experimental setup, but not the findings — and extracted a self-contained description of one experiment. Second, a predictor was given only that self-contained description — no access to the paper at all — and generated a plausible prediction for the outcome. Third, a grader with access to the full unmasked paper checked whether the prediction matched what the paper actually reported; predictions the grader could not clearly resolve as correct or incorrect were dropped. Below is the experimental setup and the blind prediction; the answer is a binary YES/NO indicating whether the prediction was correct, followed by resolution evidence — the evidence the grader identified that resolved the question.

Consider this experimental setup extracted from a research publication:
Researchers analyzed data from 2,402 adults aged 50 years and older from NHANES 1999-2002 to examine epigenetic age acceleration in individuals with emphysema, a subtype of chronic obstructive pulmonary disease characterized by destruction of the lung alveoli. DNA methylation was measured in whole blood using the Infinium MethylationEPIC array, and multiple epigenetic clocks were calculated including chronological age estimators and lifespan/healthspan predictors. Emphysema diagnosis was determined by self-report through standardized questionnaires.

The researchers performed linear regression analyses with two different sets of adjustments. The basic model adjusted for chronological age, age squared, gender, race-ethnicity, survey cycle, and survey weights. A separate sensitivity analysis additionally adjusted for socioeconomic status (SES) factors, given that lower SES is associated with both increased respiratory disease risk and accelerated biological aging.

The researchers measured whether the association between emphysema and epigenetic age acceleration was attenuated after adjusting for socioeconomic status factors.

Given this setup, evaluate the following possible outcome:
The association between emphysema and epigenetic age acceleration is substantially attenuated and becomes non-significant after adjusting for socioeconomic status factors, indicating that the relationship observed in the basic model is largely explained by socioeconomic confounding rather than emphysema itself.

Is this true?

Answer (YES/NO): NO